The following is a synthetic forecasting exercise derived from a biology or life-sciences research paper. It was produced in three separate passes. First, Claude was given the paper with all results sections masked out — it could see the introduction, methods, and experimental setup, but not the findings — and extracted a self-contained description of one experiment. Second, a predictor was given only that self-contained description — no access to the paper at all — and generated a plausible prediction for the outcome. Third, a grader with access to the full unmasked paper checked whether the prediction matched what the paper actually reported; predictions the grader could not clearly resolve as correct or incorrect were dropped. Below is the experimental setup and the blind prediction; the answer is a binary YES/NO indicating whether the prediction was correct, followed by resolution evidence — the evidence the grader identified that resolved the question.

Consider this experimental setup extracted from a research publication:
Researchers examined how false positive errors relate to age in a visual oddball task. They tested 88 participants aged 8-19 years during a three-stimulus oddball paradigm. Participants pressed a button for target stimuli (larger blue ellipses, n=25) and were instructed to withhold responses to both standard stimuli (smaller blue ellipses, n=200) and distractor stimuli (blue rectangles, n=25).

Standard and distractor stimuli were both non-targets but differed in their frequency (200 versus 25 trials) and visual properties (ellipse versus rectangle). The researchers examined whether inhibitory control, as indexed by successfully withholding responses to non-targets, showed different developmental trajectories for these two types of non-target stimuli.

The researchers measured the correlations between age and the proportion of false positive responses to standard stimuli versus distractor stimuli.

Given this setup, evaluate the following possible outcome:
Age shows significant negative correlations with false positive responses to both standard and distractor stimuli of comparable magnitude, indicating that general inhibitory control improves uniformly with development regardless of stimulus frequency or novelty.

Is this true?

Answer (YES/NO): NO